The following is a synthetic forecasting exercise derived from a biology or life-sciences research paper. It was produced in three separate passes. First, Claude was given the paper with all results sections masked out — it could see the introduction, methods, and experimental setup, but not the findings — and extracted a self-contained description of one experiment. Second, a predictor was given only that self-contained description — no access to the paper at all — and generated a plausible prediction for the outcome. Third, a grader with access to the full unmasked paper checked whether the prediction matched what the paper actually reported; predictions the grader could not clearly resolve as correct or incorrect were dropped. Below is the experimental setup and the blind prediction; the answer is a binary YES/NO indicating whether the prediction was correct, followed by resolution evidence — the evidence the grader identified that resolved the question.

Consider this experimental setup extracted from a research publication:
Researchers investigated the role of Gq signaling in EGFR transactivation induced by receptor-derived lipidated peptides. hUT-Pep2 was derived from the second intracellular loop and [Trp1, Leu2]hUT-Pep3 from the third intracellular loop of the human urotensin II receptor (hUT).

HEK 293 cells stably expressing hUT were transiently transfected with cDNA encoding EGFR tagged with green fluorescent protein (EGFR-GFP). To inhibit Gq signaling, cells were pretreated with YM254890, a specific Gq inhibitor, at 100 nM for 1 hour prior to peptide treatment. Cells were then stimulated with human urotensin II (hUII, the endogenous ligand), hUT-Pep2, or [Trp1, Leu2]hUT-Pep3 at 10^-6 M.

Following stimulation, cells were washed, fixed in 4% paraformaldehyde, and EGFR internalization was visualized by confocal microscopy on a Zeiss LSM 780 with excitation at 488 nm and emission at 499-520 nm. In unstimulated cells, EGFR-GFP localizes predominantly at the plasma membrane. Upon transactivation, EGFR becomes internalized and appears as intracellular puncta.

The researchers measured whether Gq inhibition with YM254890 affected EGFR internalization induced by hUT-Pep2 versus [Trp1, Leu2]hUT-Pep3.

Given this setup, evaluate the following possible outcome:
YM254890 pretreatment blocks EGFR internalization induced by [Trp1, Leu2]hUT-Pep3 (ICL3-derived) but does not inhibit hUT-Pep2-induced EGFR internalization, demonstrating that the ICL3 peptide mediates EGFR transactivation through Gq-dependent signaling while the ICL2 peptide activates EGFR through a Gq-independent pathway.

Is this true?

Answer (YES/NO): NO